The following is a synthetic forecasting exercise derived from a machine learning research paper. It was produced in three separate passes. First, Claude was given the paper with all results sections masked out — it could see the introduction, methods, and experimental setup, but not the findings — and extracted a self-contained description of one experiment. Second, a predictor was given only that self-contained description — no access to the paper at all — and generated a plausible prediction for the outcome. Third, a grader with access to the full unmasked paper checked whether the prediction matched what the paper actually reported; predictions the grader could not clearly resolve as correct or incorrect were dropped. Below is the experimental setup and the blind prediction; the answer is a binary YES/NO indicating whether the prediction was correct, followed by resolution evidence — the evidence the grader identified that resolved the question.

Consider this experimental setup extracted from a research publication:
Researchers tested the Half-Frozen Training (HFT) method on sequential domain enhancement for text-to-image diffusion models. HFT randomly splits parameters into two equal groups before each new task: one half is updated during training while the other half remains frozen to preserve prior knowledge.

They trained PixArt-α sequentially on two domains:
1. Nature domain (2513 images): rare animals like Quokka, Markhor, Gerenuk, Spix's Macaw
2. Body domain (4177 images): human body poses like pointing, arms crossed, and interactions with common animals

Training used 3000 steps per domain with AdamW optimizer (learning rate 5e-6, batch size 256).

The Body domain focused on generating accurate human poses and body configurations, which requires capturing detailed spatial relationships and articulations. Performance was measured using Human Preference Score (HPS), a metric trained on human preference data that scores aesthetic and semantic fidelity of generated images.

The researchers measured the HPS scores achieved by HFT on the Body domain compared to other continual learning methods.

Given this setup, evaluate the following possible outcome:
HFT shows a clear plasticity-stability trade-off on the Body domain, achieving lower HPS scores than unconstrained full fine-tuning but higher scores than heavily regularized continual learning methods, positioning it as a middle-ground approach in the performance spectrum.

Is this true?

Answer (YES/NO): NO